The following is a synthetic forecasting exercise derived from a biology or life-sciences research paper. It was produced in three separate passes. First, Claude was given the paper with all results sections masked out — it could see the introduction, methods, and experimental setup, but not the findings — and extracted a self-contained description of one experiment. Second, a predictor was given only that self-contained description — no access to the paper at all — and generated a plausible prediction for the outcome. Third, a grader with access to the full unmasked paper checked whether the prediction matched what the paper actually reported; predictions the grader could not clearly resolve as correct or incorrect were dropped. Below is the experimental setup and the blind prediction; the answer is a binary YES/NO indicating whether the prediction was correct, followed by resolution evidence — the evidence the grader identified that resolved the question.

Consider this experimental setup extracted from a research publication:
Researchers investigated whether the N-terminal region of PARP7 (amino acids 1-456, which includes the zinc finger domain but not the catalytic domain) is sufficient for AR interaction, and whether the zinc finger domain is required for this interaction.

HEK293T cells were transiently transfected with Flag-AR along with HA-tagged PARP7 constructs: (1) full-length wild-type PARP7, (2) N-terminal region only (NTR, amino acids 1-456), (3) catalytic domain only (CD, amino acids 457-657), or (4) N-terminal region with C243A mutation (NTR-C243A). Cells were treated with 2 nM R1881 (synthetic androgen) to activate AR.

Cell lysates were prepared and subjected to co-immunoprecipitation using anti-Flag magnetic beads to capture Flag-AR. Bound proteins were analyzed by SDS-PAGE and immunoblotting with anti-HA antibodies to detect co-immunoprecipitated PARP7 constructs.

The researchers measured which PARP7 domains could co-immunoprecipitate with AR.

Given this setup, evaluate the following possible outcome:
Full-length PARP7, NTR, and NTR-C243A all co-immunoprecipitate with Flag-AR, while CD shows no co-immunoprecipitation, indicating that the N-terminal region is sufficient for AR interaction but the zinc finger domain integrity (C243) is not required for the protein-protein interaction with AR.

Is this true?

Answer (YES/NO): NO